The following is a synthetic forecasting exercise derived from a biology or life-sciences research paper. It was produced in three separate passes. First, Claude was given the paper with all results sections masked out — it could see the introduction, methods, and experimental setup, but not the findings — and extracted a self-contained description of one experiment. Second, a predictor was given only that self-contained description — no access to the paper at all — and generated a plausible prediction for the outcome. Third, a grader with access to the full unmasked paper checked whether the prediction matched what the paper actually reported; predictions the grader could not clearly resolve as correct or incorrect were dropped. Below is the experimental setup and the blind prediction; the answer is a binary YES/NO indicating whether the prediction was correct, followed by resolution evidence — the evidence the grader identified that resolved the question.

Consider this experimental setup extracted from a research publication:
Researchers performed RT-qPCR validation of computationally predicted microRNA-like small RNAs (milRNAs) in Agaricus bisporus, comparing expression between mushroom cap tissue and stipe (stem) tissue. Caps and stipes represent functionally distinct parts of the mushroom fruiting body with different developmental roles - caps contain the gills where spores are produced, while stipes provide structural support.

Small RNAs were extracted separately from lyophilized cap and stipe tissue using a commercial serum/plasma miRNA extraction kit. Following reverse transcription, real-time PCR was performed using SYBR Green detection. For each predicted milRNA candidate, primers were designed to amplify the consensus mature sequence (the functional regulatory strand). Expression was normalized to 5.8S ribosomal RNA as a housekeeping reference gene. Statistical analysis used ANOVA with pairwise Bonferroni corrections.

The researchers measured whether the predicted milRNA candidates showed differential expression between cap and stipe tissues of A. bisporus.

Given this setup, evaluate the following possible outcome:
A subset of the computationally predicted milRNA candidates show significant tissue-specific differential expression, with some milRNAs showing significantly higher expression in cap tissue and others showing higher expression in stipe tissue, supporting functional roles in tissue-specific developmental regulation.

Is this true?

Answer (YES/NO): NO